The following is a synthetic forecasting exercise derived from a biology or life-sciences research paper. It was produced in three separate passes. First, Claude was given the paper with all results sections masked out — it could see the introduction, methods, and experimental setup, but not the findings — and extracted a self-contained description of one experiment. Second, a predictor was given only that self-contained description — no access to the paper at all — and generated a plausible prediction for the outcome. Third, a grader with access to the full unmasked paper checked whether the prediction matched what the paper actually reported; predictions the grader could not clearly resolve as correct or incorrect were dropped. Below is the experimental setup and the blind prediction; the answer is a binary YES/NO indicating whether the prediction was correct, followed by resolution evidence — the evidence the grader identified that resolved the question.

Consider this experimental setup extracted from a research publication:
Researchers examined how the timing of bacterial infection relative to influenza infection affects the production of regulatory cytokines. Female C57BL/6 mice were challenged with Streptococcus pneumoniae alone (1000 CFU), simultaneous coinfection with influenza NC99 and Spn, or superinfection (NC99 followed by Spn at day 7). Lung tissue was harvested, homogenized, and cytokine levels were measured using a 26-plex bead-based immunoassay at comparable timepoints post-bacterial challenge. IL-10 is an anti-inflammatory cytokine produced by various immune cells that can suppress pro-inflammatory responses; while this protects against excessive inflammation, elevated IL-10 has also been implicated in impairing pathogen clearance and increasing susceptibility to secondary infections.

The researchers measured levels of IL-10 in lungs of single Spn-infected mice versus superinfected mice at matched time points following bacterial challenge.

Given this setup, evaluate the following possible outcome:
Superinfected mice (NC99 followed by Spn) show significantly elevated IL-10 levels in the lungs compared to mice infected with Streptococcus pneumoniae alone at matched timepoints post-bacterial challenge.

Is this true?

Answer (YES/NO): YES